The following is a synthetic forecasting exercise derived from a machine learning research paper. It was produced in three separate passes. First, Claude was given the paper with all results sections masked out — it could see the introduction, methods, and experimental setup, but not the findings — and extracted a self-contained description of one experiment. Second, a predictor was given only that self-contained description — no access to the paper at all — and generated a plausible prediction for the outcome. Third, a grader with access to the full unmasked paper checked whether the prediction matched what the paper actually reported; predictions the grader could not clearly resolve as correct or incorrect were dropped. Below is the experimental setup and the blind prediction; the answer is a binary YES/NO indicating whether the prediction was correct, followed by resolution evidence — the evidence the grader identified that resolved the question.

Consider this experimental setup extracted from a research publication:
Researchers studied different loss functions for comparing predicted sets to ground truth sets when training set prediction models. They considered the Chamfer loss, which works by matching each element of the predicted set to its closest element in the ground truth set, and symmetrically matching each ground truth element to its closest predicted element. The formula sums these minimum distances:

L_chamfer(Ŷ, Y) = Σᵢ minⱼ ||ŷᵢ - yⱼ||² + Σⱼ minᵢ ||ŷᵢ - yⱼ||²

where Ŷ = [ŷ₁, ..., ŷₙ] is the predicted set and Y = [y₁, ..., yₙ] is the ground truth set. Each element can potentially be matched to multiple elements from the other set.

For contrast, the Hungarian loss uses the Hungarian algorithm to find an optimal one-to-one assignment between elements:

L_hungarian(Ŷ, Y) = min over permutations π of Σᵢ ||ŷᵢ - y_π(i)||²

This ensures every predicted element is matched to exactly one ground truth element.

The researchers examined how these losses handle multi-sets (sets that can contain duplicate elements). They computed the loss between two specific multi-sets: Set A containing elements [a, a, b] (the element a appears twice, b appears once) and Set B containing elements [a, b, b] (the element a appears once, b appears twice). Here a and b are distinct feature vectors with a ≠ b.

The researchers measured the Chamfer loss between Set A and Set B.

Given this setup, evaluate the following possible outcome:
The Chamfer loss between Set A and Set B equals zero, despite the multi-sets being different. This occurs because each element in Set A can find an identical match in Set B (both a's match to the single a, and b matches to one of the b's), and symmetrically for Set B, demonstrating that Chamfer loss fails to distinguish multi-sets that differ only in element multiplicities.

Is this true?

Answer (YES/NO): YES